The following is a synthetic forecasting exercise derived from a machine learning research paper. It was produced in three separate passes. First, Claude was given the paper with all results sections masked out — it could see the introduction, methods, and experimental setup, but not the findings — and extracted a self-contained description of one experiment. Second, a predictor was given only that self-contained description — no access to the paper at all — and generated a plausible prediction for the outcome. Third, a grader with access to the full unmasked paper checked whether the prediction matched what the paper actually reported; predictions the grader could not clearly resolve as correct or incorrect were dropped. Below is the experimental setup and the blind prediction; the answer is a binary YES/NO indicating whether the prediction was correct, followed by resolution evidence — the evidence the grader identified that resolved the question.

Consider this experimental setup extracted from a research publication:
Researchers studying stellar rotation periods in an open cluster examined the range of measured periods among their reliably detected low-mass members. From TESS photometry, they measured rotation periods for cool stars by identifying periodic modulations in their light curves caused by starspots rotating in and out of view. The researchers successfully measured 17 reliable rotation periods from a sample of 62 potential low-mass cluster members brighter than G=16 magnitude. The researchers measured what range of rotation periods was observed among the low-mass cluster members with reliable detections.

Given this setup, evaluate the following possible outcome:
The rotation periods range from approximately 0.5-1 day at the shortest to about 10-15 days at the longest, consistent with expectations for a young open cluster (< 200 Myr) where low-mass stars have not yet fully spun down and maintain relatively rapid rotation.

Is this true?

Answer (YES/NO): NO